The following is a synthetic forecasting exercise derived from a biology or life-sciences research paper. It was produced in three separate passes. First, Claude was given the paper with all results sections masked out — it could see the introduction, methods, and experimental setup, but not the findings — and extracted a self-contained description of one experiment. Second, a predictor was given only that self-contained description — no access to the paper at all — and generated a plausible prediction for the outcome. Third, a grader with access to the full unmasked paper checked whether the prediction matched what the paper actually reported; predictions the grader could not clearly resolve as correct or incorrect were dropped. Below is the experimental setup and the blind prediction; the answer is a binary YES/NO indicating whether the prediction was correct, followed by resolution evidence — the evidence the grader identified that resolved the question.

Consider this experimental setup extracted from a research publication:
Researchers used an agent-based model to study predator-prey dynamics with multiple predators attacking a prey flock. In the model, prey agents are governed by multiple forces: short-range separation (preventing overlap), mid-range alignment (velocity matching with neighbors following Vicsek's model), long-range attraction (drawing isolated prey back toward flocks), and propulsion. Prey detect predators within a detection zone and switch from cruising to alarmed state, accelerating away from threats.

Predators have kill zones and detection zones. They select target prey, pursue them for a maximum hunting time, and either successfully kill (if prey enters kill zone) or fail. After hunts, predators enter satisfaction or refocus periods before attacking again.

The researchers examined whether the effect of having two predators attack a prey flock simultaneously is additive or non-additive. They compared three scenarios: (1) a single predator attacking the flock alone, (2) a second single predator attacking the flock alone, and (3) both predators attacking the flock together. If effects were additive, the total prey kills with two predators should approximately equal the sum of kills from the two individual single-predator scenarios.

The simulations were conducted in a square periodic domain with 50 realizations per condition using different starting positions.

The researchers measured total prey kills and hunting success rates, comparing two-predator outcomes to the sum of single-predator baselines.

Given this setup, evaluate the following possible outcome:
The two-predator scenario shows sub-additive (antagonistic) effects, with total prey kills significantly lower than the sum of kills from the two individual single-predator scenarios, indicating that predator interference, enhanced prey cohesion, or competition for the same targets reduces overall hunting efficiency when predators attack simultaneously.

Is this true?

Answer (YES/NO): NO